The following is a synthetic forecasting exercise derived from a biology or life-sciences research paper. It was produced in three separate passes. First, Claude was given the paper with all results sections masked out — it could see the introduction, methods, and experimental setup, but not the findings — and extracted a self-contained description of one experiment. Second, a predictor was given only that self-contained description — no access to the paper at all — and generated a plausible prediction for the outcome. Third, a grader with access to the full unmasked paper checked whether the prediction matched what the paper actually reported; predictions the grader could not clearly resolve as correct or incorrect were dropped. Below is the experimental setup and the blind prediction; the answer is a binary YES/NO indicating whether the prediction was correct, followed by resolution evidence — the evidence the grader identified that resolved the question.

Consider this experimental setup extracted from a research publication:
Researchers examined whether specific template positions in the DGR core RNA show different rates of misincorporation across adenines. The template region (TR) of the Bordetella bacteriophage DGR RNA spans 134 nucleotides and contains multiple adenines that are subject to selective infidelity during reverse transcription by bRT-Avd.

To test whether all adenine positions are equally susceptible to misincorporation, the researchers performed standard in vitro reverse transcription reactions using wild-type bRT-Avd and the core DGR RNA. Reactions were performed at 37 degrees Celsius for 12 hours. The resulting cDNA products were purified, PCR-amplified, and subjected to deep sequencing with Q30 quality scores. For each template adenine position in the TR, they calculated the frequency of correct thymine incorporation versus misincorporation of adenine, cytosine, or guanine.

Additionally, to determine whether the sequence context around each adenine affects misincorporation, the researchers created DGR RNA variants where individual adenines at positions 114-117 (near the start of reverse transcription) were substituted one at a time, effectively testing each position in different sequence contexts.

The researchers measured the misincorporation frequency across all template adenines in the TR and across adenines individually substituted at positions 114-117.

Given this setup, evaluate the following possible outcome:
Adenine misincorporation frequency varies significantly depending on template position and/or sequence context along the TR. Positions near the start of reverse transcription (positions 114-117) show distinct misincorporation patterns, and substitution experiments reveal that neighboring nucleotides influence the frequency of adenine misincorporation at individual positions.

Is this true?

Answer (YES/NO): NO